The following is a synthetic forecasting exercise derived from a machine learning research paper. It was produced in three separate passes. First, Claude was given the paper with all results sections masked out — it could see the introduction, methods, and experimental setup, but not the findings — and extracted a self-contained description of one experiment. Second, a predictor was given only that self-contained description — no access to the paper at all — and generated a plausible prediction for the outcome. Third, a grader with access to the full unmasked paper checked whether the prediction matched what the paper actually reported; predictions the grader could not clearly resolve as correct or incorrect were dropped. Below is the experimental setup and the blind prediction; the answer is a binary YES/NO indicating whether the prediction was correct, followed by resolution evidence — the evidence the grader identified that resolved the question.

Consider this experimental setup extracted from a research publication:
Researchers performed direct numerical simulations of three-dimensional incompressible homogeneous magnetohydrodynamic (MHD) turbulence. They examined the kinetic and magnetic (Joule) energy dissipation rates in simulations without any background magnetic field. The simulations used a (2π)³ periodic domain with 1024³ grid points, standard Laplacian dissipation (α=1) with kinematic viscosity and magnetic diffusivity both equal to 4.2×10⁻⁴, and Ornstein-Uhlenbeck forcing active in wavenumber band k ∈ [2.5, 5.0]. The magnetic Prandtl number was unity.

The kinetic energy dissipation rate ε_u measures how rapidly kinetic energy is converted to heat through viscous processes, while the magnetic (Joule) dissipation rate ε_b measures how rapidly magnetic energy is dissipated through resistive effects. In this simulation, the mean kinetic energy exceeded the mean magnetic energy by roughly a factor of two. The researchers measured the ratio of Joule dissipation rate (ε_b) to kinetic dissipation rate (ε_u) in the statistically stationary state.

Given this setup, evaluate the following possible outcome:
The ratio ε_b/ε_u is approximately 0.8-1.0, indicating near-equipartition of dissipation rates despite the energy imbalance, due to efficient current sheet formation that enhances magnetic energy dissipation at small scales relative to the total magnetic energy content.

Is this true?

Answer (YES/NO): NO